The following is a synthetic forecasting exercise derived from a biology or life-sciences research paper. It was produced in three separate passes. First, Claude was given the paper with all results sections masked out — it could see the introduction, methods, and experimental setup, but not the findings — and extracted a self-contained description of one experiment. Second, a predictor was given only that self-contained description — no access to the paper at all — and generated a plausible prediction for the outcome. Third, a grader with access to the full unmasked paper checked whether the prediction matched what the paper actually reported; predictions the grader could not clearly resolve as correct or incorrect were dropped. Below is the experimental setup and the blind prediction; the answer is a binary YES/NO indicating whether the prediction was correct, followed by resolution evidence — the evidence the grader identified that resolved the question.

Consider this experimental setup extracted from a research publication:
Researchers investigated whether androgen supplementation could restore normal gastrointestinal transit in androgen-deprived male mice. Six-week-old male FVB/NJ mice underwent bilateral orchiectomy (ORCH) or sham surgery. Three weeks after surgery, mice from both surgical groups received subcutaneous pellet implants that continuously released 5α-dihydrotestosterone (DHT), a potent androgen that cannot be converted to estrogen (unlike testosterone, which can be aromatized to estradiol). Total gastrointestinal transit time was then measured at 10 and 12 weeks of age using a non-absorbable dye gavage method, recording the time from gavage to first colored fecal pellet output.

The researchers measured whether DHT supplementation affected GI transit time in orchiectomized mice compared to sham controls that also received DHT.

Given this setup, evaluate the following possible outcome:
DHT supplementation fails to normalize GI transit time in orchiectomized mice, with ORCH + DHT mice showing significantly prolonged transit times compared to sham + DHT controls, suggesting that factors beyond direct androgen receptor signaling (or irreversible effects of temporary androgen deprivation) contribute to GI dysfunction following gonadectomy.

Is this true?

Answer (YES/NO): NO